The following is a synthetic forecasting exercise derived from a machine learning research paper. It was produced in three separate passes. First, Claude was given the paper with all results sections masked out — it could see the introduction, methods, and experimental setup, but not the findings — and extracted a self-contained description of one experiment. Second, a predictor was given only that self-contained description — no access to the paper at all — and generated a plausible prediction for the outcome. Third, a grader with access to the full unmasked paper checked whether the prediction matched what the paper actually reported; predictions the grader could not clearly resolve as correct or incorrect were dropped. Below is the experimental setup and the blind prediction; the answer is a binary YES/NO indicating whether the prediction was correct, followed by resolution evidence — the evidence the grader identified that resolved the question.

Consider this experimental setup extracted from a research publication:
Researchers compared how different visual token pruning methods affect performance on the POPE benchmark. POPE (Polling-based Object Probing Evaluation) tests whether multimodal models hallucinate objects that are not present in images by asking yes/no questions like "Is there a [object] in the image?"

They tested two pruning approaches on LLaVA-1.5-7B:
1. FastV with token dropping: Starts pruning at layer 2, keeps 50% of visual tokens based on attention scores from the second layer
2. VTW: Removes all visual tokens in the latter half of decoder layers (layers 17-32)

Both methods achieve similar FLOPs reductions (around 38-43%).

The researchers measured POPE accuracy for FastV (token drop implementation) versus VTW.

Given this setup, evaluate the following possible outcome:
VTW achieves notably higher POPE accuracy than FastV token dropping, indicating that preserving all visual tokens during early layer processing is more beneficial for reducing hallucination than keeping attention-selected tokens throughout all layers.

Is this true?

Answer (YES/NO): NO